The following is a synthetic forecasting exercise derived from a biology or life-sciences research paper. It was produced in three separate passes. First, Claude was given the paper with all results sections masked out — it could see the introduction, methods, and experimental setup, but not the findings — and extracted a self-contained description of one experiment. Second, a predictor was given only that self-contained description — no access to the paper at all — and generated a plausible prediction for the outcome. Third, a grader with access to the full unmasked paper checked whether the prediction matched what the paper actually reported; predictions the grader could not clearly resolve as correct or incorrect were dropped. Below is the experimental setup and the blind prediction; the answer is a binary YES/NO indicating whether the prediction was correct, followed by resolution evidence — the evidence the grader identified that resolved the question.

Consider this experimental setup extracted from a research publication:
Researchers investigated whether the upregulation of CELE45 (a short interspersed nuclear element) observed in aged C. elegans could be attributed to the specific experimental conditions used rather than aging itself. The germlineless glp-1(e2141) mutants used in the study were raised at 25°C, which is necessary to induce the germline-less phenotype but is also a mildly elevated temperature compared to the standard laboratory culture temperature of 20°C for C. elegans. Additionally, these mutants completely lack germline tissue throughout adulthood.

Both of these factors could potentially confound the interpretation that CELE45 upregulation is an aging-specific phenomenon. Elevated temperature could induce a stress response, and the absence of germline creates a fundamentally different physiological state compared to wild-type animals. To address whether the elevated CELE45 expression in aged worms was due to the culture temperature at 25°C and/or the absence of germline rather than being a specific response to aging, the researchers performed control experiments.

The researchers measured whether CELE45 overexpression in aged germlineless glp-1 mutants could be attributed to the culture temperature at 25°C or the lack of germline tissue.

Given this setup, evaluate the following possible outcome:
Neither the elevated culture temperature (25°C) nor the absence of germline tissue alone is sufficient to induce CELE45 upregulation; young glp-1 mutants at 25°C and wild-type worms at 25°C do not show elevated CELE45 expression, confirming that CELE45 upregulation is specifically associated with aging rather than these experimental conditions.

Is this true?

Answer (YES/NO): NO